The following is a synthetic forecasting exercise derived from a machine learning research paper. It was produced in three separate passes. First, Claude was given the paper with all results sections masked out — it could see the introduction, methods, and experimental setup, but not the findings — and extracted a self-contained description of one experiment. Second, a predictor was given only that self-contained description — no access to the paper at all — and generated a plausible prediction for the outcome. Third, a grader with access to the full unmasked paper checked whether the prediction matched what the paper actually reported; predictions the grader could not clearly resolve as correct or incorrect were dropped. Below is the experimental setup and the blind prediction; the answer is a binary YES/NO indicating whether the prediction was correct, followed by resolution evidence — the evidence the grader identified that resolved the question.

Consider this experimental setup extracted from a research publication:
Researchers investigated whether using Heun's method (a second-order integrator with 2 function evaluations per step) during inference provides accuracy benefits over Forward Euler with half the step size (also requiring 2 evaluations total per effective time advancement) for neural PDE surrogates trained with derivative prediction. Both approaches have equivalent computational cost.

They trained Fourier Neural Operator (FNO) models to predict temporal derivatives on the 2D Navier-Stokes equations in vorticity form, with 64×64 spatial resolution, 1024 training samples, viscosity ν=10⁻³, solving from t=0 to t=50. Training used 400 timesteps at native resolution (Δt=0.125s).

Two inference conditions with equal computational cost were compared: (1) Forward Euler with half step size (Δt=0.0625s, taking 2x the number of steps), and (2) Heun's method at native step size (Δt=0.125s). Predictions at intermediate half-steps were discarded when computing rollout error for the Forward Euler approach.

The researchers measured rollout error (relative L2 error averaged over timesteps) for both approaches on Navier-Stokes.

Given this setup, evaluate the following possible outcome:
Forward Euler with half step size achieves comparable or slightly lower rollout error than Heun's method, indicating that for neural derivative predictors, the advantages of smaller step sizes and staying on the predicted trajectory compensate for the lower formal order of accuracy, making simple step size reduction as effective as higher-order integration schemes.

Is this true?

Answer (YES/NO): NO